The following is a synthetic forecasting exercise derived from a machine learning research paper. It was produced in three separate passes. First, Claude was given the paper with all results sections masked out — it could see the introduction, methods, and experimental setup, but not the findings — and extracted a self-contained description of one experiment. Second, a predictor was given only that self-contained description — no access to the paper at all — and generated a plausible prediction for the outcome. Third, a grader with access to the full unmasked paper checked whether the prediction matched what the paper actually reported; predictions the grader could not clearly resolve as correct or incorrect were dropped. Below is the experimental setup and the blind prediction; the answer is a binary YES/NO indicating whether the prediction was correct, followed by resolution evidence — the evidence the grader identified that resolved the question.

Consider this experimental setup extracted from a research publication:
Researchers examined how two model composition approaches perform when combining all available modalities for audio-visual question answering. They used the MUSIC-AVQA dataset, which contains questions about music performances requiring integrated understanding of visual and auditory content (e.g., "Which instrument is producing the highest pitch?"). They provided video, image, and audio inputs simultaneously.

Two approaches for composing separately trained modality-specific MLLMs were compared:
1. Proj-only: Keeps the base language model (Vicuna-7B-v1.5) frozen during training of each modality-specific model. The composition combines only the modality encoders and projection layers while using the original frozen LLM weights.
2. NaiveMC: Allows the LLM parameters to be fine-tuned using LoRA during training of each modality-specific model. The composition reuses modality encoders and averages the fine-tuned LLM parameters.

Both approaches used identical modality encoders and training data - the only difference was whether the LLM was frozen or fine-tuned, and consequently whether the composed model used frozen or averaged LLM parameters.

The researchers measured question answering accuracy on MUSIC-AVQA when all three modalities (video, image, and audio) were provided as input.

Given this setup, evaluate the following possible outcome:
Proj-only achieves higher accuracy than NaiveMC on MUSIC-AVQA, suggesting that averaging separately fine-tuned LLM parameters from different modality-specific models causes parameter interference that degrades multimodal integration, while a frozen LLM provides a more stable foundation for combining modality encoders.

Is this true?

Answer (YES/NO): NO